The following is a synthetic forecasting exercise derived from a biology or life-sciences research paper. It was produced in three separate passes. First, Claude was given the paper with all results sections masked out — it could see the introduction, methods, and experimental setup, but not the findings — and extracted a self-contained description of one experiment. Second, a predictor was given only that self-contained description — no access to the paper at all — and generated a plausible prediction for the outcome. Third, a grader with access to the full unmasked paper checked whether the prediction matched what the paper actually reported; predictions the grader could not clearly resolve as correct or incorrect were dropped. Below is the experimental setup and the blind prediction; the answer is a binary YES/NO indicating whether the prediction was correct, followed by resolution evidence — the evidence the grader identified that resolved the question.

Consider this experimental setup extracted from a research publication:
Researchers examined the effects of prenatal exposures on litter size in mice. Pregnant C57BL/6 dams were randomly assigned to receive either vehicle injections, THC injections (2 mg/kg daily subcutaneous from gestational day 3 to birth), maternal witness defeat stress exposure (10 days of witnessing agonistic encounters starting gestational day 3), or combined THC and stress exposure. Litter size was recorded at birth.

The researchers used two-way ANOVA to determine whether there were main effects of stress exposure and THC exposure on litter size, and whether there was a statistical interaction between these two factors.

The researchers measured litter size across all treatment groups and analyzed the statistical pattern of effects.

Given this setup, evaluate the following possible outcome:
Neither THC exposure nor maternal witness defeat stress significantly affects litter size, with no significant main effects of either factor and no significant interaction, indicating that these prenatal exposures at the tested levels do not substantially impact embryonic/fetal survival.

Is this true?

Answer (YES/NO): NO